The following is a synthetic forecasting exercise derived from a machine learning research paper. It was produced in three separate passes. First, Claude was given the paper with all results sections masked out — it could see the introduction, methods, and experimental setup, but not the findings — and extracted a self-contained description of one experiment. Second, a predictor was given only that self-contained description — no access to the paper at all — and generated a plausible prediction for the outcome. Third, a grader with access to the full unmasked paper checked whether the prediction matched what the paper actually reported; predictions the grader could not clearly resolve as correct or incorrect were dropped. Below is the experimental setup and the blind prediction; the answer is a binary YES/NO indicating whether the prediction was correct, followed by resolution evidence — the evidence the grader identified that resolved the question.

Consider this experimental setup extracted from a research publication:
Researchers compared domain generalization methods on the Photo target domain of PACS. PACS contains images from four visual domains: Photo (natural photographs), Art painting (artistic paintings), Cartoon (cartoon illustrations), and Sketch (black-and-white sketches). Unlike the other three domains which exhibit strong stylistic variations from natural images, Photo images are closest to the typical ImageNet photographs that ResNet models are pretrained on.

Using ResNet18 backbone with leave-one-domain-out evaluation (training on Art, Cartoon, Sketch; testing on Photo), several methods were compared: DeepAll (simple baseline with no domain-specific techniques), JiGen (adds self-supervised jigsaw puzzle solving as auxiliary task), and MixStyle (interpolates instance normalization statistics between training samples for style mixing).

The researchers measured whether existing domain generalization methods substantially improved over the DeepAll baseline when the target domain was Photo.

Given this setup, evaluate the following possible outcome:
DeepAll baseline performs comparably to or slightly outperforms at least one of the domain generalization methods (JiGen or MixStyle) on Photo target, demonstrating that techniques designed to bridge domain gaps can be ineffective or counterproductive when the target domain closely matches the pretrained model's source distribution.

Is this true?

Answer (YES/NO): YES